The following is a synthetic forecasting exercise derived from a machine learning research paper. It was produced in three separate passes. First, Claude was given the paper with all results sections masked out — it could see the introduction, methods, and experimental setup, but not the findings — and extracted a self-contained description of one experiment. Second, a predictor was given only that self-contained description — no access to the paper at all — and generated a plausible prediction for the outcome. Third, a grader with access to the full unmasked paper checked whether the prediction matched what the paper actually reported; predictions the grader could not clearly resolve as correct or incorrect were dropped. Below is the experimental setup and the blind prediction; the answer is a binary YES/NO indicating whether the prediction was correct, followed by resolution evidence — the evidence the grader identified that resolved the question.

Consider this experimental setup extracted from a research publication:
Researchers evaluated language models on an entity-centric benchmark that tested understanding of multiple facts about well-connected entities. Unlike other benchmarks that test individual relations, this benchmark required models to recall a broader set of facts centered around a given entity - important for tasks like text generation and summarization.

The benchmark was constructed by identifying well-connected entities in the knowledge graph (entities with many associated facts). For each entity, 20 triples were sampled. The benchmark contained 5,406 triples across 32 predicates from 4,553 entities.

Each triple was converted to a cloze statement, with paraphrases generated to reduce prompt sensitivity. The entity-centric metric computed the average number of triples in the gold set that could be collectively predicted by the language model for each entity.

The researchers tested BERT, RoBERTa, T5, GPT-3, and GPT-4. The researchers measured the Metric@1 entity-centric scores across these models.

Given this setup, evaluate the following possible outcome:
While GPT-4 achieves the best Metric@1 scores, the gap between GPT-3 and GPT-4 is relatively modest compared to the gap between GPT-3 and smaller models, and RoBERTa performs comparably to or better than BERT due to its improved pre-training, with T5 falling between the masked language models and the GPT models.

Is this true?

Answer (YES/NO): NO